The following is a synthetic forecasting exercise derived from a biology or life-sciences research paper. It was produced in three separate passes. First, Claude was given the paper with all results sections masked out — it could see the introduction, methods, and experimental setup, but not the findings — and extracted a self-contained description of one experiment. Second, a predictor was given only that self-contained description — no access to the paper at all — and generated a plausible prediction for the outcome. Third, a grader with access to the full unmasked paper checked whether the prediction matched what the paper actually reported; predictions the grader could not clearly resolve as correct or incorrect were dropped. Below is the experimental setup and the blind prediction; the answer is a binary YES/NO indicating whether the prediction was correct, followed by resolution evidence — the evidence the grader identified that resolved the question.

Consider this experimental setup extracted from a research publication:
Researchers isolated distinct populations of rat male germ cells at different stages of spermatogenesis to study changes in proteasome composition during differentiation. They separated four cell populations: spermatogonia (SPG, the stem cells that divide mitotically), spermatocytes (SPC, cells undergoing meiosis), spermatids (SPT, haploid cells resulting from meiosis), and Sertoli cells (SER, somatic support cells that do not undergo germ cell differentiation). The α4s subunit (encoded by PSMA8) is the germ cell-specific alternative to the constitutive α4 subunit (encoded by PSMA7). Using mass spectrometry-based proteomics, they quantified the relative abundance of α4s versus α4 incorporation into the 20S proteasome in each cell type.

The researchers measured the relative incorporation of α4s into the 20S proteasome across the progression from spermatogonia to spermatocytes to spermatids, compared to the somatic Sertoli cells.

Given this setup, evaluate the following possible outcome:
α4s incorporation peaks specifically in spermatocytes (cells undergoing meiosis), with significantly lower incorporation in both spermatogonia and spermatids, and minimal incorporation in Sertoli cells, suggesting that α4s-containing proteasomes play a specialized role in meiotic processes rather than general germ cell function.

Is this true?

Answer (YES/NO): NO